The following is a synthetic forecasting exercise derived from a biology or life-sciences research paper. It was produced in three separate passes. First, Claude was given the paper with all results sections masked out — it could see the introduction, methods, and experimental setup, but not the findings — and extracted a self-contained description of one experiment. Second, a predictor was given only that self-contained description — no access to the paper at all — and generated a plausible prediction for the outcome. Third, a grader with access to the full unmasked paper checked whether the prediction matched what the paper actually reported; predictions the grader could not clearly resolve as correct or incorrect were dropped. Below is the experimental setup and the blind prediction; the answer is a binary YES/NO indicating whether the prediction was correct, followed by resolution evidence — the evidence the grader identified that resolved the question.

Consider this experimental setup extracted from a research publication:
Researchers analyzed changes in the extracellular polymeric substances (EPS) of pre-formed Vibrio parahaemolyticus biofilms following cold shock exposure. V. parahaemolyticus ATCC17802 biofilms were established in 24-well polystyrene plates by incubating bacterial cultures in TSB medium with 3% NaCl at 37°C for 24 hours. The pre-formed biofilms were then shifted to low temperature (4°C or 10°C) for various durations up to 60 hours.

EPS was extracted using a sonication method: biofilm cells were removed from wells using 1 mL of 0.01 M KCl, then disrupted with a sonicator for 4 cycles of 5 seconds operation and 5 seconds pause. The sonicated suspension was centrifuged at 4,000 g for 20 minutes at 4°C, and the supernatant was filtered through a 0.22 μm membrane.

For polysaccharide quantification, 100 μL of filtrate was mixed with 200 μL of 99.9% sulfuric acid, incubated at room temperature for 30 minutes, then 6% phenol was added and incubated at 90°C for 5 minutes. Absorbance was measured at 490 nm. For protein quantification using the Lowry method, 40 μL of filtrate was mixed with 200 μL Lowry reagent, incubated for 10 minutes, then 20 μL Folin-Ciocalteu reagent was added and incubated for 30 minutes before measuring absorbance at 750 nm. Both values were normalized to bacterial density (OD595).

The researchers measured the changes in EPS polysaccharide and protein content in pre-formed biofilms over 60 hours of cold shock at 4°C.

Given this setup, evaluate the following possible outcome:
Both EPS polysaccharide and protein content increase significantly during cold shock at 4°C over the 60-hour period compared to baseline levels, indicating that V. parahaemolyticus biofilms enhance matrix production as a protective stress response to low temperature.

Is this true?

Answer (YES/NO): YES